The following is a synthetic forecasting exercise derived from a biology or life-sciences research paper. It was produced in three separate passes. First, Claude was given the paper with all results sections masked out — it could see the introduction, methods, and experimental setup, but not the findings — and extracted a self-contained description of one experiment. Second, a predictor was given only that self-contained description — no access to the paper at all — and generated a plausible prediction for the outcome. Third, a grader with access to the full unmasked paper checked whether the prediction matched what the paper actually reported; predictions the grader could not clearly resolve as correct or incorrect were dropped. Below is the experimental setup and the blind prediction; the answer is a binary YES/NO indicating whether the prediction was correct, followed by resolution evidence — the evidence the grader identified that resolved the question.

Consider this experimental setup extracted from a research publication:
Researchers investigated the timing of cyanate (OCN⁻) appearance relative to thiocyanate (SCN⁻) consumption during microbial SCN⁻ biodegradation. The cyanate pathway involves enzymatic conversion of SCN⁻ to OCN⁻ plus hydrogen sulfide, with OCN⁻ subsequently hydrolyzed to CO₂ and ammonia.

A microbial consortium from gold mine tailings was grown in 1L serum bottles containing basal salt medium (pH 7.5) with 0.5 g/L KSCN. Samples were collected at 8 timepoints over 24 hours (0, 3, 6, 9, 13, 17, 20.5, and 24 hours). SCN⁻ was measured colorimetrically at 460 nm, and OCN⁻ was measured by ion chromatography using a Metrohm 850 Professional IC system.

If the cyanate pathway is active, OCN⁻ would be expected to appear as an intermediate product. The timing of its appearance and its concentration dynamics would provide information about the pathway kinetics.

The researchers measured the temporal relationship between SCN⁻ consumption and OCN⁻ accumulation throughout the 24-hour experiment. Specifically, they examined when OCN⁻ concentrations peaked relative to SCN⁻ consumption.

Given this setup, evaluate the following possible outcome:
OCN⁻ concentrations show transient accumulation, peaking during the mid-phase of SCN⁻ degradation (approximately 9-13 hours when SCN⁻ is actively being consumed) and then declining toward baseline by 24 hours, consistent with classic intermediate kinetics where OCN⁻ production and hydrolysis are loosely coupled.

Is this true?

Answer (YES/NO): NO